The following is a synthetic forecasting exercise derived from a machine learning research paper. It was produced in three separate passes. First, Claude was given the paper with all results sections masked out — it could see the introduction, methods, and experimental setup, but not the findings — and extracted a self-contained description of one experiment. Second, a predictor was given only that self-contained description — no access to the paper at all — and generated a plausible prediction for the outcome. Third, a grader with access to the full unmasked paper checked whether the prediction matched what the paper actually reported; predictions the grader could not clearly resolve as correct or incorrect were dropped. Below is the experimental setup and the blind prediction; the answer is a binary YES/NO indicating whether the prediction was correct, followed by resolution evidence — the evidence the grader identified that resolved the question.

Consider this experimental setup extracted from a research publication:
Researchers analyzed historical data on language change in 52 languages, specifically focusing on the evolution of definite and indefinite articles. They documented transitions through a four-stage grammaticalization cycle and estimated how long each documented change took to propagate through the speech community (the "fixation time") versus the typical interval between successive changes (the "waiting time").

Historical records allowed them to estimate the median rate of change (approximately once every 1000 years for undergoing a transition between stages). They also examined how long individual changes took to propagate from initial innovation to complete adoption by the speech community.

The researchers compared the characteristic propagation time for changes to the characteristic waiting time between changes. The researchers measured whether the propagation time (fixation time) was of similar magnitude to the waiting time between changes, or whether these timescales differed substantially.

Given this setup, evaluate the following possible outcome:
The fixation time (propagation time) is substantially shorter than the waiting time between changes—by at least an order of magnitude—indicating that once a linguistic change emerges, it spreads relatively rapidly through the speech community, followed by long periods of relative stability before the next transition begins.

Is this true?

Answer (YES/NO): YES